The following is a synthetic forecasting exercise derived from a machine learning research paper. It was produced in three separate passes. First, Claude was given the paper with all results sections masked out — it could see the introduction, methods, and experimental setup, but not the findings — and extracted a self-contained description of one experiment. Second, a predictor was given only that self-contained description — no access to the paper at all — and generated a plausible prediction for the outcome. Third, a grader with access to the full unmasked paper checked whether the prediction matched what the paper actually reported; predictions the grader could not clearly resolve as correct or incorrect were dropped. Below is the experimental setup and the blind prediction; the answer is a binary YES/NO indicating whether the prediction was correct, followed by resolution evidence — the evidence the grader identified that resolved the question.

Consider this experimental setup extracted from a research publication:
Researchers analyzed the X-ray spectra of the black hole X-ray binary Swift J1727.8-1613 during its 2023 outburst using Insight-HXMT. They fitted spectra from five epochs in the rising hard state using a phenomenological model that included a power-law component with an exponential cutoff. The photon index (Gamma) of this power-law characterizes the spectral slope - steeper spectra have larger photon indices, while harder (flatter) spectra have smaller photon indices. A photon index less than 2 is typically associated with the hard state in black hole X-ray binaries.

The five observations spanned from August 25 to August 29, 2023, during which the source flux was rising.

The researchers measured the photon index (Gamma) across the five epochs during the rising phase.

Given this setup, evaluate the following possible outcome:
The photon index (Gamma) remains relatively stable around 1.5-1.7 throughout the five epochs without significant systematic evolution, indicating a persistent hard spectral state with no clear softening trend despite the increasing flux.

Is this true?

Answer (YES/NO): NO